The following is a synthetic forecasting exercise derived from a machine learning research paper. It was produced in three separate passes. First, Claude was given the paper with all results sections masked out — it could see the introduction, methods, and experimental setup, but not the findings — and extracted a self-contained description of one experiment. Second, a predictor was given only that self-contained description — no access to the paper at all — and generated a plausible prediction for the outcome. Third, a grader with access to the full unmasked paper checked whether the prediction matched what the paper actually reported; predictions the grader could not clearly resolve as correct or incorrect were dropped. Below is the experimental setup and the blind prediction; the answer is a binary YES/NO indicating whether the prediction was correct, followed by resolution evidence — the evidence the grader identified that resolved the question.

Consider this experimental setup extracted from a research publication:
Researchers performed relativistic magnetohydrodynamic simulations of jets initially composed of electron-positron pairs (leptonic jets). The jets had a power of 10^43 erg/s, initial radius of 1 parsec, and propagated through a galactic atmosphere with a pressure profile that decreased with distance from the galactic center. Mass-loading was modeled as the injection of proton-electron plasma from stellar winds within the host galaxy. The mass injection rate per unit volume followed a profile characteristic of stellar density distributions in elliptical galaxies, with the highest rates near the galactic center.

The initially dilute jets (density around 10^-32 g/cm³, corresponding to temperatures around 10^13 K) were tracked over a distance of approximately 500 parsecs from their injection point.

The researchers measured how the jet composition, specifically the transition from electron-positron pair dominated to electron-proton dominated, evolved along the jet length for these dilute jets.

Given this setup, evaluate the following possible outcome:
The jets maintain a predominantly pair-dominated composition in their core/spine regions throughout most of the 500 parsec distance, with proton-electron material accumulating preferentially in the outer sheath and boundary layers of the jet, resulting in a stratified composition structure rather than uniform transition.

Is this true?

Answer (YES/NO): NO